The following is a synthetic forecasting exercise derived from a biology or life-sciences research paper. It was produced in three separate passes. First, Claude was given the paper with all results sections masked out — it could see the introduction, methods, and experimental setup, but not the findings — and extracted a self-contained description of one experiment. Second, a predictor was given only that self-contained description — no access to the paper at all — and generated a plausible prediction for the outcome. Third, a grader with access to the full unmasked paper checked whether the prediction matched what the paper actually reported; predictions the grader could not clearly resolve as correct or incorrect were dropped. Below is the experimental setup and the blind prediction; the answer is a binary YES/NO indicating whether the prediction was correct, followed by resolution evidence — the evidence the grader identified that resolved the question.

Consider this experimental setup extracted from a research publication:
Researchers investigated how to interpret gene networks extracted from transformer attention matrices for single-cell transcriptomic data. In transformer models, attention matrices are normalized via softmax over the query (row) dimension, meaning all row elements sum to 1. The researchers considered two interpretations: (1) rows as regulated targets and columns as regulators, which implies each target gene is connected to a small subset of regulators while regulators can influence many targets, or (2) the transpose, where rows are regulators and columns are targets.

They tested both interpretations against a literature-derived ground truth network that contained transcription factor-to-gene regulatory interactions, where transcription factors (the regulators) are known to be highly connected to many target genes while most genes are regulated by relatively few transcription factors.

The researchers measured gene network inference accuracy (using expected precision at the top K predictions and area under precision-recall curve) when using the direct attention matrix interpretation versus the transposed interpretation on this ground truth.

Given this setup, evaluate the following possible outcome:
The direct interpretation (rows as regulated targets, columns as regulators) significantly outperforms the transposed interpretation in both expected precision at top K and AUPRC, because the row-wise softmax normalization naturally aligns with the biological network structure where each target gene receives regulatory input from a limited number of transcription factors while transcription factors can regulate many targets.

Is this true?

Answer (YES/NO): NO